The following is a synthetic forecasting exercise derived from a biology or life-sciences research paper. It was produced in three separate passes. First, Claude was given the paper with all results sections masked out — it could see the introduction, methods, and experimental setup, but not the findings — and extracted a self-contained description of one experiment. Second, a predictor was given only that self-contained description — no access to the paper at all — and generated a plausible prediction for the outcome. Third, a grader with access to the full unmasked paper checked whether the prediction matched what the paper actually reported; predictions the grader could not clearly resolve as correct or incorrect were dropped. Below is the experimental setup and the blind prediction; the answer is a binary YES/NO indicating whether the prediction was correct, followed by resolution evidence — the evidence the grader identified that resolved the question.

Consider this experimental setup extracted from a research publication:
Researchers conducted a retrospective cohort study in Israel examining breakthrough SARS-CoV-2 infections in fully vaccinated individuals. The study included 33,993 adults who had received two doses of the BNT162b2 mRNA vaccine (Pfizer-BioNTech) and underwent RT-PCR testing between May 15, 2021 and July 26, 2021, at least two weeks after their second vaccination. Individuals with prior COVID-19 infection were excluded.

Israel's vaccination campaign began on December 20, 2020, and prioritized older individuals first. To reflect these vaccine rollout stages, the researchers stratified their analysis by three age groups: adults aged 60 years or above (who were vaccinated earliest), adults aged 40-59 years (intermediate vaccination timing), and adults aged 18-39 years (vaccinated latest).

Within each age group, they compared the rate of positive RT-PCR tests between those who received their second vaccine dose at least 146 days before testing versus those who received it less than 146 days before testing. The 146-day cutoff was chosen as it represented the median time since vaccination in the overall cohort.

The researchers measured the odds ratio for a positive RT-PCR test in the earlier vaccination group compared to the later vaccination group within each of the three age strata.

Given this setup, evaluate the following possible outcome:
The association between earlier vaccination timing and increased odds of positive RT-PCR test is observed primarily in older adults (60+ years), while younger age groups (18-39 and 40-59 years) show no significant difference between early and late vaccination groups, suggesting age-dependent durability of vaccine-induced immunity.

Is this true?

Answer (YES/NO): NO